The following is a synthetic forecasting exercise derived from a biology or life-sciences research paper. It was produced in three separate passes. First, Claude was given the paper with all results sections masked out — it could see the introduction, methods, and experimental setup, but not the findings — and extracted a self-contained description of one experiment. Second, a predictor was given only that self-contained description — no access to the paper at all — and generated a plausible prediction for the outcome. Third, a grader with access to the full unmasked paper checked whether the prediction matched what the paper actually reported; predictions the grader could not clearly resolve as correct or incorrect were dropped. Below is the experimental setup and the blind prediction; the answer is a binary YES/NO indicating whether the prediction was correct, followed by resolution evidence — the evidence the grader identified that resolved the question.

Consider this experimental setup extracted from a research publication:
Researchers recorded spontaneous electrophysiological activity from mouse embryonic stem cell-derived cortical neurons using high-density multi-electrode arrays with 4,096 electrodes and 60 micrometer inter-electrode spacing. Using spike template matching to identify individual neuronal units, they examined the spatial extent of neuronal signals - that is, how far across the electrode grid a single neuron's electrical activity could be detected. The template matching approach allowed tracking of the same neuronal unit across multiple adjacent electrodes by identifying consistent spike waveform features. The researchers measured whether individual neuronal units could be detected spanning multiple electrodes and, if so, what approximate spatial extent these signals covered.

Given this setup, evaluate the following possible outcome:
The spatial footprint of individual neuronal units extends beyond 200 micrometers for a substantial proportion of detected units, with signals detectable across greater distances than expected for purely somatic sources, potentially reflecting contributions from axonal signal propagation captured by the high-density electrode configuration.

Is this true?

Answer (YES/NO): NO